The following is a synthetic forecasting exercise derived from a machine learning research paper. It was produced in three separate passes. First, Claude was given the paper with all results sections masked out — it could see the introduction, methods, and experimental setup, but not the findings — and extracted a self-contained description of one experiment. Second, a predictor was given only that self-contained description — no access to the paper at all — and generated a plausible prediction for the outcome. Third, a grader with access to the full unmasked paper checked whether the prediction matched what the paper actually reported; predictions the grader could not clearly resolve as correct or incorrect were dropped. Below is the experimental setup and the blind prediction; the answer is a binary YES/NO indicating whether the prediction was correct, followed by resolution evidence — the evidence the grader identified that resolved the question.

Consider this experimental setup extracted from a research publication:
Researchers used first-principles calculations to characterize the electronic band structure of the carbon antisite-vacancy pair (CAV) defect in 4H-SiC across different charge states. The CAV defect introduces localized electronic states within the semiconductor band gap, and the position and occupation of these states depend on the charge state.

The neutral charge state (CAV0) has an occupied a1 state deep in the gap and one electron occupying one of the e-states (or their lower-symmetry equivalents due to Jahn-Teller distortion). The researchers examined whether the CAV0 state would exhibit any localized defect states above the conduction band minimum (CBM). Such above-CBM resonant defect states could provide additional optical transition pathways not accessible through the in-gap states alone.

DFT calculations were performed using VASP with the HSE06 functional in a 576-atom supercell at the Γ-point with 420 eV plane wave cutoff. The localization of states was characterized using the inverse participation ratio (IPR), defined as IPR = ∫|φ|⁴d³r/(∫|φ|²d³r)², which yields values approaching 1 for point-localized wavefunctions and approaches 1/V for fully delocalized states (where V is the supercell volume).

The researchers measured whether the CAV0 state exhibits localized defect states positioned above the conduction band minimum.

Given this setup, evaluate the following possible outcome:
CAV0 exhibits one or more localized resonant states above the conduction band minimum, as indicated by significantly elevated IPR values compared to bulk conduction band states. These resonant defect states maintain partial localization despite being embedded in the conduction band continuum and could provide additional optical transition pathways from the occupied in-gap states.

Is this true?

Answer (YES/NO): YES